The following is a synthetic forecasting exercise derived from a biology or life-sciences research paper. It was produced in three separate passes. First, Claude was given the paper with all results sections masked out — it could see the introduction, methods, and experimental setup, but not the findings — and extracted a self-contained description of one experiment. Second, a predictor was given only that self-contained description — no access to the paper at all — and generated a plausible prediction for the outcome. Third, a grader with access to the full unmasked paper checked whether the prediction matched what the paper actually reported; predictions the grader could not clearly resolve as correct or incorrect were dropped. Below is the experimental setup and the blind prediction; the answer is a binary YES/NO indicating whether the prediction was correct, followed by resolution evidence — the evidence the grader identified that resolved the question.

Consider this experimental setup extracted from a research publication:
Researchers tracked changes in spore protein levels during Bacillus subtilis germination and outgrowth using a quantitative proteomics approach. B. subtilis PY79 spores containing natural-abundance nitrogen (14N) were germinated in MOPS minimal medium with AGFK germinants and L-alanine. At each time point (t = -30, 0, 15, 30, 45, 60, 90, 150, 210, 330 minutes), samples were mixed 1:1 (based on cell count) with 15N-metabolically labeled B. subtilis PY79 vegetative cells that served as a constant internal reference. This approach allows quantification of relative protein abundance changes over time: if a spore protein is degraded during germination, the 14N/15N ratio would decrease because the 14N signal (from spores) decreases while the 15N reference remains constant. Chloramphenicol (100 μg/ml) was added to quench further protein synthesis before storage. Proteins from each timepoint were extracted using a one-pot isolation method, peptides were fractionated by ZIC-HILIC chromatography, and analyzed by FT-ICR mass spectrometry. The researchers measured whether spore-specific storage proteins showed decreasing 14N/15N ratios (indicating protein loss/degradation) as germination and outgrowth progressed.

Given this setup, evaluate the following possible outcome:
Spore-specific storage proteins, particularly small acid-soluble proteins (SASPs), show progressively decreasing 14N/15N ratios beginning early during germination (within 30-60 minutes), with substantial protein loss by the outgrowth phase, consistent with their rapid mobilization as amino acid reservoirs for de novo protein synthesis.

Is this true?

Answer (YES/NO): YES